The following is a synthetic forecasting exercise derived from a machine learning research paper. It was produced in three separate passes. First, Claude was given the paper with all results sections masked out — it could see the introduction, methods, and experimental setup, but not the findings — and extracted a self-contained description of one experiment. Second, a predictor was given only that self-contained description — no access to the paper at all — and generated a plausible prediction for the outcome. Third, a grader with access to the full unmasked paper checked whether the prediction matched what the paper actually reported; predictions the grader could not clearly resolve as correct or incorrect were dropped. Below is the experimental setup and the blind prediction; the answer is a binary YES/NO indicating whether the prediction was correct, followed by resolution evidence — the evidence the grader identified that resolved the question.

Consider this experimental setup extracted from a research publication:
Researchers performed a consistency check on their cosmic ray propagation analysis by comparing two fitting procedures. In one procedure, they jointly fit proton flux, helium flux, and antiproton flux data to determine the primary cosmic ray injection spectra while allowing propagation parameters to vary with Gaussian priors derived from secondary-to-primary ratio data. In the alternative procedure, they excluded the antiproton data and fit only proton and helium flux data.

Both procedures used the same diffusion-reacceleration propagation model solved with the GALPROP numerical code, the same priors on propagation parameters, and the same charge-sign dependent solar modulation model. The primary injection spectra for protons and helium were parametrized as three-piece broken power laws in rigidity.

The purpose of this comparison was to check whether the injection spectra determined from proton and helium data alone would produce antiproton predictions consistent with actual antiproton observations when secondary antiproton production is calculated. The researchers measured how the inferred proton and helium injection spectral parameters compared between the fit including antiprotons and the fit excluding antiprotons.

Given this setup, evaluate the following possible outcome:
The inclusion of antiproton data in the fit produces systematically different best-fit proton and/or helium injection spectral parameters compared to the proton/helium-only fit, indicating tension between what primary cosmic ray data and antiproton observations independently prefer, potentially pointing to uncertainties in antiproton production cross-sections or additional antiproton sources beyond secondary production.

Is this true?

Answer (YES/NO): NO